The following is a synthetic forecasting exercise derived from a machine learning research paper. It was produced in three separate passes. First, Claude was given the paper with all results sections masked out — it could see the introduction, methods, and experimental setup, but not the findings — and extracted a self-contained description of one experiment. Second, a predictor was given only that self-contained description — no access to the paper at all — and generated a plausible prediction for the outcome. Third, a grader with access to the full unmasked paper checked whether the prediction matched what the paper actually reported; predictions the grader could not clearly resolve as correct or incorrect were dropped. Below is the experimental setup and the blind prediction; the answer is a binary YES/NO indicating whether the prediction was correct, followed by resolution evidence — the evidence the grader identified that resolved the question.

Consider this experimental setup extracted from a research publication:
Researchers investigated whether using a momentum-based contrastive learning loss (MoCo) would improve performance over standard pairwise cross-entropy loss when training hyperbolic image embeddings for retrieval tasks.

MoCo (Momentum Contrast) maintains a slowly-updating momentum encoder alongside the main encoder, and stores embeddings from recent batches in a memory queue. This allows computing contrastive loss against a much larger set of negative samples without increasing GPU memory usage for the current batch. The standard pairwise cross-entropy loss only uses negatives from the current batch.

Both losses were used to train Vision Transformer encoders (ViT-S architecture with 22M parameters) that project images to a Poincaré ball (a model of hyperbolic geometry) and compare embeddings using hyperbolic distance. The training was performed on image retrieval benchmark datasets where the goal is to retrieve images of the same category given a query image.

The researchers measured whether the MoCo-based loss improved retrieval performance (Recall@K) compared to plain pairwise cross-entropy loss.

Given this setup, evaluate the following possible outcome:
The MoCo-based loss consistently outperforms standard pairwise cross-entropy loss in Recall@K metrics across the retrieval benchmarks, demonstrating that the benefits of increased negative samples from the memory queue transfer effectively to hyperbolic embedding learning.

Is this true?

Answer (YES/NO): NO